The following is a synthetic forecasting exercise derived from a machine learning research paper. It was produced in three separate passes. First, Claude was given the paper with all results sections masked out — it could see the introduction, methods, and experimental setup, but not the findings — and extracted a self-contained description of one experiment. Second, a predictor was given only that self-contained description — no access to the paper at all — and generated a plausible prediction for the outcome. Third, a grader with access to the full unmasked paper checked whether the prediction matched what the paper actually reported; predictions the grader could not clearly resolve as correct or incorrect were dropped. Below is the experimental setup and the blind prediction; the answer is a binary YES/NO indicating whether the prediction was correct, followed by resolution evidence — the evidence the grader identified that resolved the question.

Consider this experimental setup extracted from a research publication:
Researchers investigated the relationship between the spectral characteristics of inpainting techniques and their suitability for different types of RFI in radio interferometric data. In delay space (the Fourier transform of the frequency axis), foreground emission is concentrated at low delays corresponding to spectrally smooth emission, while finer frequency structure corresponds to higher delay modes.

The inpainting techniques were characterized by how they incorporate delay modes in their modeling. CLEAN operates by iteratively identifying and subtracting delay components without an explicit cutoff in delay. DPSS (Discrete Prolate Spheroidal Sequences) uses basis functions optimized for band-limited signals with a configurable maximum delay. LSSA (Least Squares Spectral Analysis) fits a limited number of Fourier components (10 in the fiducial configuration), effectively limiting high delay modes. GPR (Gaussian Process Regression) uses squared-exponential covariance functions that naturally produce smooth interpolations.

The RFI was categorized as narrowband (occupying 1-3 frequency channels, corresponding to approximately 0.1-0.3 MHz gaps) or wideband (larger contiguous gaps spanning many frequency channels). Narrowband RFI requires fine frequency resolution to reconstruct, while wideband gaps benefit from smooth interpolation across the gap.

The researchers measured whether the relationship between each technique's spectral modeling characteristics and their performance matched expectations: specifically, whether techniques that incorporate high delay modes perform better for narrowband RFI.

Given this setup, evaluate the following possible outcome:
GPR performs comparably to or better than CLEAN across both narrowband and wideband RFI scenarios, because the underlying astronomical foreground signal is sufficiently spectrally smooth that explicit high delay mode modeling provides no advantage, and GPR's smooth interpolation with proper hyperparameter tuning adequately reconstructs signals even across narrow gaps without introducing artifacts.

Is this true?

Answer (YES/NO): NO